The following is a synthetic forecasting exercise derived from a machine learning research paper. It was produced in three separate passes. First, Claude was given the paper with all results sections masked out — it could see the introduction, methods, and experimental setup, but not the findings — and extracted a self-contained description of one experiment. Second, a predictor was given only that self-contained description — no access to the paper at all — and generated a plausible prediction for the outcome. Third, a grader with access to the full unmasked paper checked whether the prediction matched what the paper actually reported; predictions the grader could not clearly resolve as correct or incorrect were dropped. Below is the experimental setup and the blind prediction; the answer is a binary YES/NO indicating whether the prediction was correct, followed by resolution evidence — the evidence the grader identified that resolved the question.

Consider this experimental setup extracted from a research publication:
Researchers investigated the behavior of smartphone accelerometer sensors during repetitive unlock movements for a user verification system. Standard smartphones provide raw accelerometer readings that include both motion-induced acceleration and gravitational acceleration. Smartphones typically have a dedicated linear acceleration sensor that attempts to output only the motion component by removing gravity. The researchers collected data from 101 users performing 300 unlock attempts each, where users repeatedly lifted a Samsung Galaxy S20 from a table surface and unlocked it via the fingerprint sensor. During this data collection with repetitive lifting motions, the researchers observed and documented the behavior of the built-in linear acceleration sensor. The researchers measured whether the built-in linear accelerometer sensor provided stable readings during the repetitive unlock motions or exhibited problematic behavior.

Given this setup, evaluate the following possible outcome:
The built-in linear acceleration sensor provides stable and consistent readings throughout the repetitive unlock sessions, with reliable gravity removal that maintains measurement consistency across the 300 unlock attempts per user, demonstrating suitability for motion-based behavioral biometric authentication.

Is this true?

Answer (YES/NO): NO